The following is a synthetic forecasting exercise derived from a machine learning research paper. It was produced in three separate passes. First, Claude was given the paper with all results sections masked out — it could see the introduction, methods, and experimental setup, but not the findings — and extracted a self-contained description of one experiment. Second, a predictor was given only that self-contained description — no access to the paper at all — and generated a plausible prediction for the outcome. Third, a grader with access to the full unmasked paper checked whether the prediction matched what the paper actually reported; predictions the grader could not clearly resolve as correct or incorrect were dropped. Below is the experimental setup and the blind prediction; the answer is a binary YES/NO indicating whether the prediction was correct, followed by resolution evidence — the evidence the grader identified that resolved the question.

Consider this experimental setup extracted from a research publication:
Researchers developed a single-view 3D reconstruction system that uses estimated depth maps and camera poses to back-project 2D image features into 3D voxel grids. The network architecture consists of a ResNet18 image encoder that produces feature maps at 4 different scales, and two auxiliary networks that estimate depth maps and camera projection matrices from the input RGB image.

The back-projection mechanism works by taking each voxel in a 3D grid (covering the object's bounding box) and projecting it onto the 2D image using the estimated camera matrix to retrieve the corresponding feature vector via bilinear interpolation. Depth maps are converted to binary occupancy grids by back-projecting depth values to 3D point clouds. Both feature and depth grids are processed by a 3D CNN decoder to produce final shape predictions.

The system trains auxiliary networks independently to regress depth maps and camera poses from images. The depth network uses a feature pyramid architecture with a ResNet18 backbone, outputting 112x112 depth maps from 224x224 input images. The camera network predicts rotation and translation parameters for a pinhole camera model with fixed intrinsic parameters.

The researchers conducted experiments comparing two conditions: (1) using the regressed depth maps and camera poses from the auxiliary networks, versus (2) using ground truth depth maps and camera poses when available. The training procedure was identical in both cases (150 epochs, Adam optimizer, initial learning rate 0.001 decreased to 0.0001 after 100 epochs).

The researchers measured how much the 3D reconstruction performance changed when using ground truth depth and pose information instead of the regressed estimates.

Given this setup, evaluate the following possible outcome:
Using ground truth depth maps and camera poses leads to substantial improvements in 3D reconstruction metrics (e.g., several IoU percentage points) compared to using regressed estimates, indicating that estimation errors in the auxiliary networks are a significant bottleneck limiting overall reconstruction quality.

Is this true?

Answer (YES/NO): NO